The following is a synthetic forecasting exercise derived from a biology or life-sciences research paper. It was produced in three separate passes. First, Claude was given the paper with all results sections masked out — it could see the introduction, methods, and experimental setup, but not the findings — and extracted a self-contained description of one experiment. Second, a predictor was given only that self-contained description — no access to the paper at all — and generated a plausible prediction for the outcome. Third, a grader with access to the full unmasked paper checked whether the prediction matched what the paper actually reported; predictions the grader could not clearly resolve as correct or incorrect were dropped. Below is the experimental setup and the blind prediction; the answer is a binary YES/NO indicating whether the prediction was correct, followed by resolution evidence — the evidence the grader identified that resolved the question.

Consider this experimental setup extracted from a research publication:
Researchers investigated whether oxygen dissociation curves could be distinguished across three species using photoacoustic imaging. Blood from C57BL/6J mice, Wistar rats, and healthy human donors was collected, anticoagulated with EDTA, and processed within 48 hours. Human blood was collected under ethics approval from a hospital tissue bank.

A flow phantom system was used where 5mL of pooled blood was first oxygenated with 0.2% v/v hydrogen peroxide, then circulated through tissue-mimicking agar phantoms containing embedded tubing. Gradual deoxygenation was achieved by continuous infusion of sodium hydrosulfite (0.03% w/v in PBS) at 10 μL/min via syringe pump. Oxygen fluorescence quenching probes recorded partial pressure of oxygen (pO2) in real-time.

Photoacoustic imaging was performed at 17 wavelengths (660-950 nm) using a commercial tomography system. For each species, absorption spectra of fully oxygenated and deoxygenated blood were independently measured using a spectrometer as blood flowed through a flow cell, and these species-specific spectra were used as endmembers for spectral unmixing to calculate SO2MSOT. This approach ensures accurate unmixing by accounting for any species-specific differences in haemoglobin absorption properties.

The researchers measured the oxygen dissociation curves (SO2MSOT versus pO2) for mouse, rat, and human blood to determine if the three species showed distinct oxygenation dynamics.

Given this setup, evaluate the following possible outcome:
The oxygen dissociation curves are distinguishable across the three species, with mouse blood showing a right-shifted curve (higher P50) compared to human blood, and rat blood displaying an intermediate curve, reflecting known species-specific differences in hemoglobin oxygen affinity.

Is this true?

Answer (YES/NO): YES